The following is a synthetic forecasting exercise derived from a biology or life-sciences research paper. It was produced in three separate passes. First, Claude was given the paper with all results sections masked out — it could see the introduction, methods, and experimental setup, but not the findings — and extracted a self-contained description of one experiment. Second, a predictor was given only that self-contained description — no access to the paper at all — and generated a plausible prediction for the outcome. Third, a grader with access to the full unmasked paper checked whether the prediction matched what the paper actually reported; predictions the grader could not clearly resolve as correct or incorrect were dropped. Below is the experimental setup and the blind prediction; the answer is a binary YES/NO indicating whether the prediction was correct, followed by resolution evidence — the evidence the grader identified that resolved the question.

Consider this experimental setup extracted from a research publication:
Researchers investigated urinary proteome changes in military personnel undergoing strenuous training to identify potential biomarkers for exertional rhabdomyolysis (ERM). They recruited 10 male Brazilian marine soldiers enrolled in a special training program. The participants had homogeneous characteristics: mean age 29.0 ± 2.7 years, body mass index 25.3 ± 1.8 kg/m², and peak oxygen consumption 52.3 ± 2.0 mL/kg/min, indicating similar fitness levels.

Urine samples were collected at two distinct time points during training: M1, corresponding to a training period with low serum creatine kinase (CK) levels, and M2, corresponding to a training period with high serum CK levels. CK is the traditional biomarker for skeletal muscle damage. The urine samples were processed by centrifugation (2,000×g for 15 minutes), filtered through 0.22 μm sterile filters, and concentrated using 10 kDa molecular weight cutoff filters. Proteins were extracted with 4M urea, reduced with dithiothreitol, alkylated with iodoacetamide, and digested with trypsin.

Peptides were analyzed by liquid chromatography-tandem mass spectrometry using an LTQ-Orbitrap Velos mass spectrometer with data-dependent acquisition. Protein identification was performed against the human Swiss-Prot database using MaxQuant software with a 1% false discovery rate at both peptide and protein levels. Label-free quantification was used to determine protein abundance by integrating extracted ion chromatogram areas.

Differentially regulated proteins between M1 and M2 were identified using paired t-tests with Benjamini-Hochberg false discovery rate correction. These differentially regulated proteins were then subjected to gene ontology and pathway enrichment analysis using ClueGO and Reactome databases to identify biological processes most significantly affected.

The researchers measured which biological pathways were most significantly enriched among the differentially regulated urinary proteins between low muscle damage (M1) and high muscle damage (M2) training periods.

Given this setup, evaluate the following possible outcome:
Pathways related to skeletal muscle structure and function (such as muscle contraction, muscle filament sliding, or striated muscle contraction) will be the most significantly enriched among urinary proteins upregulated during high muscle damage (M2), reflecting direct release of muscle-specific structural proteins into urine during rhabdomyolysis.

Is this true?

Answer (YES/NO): NO